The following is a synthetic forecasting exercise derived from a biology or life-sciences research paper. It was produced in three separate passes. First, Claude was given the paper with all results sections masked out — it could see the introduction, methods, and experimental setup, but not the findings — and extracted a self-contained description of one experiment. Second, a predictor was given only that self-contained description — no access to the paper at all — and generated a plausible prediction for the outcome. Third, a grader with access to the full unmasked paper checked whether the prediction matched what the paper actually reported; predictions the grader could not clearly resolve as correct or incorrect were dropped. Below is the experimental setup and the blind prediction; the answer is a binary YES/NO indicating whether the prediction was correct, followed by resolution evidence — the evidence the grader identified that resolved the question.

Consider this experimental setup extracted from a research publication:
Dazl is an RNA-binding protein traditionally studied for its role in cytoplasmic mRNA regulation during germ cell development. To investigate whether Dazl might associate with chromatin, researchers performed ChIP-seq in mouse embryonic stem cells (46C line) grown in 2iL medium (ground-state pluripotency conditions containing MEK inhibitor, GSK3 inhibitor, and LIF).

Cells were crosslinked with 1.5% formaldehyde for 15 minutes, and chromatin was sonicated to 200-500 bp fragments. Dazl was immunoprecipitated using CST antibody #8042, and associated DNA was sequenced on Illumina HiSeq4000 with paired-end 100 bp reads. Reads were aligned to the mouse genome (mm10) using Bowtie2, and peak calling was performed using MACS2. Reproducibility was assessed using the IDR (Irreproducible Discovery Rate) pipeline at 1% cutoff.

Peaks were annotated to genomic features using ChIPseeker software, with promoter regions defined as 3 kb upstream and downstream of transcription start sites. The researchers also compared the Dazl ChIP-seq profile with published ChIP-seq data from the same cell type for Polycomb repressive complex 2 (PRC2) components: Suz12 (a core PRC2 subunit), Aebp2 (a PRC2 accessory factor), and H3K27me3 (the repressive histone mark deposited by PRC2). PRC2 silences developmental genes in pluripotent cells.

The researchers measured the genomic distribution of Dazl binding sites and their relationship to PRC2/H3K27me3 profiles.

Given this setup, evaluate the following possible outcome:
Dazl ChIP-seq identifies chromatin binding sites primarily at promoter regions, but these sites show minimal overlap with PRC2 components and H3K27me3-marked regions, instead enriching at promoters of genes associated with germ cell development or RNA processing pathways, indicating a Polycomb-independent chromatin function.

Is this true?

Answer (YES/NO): NO